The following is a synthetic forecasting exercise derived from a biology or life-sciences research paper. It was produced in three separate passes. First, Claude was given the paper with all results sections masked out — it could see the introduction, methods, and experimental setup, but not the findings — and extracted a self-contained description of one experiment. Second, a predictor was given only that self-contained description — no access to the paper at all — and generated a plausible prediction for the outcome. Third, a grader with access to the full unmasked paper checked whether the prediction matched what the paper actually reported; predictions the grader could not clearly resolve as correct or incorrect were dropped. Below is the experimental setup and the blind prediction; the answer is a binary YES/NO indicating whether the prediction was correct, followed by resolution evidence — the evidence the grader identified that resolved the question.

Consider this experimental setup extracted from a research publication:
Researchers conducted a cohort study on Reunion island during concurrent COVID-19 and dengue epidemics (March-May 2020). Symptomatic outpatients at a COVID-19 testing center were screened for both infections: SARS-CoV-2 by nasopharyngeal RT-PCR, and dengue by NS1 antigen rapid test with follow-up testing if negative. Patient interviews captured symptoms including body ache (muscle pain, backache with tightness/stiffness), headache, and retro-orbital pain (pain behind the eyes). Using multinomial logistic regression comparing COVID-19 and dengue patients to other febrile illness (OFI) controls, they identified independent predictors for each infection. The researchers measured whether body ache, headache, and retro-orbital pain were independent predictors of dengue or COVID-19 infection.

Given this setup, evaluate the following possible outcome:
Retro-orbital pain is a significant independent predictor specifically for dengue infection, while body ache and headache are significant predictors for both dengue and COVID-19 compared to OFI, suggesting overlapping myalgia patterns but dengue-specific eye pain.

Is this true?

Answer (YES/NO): NO